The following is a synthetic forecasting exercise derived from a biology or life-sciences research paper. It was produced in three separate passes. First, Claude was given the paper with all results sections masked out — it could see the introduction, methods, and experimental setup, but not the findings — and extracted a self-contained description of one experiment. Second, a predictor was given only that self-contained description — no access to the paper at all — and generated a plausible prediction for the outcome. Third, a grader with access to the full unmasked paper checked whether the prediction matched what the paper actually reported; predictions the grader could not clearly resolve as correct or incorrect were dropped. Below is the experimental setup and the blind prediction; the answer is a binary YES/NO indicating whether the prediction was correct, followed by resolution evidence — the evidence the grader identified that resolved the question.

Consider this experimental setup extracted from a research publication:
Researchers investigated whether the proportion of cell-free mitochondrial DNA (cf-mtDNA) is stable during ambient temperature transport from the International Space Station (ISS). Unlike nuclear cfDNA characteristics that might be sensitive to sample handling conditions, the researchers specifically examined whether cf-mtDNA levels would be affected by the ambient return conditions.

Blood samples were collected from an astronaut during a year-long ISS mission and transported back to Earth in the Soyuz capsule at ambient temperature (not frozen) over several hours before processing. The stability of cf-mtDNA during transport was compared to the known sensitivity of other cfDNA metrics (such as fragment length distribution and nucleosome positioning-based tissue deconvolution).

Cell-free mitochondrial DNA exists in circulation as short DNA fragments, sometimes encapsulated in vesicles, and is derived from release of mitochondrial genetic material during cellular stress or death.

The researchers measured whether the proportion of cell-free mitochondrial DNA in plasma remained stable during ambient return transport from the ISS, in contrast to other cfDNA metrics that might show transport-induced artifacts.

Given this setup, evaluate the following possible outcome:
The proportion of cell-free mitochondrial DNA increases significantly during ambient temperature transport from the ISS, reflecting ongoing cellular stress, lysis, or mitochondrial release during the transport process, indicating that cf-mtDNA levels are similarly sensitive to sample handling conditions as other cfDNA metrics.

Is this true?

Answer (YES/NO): NO